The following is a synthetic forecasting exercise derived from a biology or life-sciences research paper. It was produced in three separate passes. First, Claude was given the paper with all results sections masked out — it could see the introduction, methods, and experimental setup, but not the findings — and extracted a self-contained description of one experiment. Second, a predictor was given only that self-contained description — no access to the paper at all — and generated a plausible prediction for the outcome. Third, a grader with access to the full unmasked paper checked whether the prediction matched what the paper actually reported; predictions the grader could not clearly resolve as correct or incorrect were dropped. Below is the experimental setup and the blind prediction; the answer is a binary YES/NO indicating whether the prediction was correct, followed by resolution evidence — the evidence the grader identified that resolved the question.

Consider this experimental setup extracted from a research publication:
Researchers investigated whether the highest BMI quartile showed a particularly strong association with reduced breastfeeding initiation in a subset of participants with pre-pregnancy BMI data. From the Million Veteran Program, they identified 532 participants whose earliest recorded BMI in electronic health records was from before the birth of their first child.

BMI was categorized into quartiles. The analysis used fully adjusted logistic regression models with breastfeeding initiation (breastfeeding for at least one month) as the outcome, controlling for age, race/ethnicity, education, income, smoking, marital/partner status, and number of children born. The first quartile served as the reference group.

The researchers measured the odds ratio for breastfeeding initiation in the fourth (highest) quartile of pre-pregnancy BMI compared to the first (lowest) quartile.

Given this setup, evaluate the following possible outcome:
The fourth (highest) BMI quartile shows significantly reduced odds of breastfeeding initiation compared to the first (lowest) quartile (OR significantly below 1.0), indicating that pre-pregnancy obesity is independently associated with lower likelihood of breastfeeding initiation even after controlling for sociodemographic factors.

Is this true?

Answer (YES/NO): YES